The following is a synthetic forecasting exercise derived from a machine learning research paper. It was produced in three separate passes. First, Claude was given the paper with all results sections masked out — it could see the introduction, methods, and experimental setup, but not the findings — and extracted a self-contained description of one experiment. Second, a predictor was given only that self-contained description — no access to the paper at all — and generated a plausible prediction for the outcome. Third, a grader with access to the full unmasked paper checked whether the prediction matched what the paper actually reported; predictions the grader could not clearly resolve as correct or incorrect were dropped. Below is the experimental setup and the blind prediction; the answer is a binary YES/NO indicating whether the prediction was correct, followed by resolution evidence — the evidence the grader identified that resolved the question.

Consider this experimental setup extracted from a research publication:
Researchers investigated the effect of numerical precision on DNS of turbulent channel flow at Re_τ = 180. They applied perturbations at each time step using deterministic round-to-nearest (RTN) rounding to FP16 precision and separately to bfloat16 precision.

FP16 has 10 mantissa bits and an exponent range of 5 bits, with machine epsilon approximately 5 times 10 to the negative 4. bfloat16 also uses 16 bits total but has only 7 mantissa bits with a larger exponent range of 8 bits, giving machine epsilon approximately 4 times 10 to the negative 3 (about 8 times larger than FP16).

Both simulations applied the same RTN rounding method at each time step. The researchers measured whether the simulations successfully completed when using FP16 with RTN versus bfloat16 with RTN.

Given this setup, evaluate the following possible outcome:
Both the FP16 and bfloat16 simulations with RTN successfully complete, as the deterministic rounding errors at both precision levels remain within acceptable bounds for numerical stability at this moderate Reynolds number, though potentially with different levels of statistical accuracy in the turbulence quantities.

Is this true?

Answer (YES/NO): NO